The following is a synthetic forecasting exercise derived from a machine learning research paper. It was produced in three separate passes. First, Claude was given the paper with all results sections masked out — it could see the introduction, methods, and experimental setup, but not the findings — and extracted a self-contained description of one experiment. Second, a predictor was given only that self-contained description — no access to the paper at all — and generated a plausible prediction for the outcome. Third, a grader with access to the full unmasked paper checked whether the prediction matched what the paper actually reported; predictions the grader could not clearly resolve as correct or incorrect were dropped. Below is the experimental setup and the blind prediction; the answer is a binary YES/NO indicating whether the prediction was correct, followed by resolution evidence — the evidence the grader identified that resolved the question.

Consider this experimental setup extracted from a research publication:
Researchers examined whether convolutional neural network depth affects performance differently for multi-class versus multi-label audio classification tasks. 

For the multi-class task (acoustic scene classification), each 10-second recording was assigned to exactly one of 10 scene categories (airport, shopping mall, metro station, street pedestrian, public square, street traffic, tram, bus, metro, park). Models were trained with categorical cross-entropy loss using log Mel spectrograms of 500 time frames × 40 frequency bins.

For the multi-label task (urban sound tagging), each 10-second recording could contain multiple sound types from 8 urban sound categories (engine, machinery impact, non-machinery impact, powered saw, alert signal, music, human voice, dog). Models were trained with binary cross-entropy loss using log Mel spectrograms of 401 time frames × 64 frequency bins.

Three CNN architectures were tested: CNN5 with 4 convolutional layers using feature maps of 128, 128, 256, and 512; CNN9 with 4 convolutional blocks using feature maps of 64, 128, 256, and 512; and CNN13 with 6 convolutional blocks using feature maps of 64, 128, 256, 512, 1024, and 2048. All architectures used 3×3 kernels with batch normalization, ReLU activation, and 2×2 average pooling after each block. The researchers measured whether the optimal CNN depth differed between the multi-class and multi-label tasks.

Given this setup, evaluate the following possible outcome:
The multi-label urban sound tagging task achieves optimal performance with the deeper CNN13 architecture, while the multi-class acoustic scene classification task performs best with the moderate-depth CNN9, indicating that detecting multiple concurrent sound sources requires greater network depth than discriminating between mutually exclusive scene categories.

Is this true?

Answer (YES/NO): NO